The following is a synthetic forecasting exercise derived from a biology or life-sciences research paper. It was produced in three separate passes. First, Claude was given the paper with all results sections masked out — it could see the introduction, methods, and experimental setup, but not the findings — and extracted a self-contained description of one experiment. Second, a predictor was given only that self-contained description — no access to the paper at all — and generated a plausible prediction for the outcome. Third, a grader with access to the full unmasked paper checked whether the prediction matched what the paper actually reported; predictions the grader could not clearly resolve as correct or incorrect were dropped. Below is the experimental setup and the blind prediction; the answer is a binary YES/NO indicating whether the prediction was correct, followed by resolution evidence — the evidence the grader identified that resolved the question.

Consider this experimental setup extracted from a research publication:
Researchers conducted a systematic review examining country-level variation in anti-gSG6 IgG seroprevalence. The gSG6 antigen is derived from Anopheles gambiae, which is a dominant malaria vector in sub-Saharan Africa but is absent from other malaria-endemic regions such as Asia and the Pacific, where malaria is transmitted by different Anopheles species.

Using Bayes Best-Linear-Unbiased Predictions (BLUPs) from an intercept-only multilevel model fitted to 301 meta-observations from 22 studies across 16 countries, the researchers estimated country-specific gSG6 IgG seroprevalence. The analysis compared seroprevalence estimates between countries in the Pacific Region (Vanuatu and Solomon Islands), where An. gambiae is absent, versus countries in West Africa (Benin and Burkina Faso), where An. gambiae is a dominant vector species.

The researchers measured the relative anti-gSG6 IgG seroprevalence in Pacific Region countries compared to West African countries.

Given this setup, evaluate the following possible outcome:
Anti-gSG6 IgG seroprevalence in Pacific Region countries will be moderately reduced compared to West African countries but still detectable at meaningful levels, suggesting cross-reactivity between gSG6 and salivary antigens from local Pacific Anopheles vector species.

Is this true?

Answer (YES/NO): NO